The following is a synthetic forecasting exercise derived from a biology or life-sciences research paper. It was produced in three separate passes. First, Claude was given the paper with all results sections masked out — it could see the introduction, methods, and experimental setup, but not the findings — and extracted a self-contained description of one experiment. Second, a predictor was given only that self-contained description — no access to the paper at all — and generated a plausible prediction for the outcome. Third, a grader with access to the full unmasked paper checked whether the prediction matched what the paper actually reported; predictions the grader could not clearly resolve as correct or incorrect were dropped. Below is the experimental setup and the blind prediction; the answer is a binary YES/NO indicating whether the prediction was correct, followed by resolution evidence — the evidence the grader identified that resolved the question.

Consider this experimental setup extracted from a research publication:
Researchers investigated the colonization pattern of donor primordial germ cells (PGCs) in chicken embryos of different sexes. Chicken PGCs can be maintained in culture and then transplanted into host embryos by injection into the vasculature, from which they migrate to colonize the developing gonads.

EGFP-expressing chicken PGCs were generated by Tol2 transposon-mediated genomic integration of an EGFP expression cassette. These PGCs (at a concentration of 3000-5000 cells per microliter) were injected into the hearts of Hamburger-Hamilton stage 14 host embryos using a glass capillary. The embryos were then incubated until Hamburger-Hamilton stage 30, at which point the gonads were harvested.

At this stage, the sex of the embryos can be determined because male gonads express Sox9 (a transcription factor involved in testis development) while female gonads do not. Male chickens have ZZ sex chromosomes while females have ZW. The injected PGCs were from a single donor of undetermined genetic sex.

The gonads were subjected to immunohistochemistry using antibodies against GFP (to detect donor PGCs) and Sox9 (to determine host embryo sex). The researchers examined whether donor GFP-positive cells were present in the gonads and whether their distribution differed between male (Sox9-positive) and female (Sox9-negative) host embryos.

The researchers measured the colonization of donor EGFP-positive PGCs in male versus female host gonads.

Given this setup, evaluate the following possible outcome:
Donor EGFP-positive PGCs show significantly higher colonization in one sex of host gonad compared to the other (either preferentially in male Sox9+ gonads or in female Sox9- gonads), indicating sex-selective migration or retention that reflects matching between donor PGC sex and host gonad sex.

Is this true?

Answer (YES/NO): NO